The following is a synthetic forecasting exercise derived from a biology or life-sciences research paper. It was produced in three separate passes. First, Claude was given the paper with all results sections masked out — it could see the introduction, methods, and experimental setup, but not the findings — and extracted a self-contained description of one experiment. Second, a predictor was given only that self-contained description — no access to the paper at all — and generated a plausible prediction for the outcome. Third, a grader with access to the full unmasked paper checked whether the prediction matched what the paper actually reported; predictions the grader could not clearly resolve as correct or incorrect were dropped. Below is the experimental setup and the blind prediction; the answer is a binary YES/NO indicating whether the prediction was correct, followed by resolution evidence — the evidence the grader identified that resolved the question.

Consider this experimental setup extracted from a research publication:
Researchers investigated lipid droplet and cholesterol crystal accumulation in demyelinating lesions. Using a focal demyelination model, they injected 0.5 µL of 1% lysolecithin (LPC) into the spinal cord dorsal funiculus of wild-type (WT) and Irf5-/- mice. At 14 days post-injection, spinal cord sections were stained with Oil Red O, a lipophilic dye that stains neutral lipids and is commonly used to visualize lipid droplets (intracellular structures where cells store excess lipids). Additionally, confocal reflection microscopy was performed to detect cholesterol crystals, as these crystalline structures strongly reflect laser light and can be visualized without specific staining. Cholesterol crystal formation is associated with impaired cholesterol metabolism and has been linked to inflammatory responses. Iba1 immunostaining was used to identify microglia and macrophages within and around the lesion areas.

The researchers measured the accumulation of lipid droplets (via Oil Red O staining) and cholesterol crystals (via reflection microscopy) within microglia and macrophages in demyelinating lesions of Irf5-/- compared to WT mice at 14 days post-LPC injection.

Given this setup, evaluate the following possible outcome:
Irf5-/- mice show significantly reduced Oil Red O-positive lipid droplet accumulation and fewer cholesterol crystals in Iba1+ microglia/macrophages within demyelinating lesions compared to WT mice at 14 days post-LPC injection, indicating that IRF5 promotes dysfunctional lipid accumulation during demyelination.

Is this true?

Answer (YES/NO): NO